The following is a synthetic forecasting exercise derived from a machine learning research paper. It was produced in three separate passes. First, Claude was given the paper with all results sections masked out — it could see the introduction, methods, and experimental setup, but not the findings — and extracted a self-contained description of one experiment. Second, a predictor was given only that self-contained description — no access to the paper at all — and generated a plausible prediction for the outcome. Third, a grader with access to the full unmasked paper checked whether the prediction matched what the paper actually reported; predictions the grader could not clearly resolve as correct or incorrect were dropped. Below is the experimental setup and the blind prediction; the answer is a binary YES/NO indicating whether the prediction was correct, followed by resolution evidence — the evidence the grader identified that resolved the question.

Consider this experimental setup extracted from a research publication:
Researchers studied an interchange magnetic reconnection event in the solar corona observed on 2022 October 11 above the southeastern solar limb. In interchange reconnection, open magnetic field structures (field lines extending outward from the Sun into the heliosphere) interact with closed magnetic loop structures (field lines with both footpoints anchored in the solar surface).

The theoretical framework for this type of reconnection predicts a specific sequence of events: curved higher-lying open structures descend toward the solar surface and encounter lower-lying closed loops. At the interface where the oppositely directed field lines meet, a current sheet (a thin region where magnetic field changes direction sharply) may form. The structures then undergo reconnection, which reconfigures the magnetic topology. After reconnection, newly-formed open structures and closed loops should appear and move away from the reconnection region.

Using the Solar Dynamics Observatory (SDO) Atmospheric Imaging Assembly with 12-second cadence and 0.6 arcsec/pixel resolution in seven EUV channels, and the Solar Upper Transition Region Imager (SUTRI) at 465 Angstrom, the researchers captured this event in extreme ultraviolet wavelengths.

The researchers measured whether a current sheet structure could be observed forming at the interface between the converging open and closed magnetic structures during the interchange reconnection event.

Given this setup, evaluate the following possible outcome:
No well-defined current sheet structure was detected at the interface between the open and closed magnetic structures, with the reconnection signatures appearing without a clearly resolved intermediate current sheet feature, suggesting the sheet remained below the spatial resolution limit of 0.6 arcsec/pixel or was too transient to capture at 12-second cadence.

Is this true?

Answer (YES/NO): NO